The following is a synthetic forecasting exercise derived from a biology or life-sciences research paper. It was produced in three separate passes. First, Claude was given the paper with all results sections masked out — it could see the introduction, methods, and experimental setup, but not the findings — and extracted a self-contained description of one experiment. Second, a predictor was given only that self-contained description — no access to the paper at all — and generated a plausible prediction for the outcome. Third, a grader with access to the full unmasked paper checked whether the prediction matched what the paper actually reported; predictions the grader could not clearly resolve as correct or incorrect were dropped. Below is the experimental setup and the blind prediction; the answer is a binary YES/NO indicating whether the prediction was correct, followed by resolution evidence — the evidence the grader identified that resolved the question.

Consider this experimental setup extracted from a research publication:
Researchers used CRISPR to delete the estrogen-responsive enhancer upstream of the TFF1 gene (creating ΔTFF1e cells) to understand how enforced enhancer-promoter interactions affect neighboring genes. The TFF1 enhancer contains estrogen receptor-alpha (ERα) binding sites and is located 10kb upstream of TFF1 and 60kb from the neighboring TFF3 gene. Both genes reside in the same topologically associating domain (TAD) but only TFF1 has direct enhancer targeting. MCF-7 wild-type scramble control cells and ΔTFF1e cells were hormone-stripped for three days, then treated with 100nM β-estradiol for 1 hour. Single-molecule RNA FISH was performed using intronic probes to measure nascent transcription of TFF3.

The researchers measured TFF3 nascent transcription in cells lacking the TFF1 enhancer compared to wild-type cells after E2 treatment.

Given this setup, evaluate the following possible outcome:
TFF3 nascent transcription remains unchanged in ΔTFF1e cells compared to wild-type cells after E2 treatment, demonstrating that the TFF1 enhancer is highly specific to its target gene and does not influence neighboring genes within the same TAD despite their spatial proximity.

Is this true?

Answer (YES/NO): NO